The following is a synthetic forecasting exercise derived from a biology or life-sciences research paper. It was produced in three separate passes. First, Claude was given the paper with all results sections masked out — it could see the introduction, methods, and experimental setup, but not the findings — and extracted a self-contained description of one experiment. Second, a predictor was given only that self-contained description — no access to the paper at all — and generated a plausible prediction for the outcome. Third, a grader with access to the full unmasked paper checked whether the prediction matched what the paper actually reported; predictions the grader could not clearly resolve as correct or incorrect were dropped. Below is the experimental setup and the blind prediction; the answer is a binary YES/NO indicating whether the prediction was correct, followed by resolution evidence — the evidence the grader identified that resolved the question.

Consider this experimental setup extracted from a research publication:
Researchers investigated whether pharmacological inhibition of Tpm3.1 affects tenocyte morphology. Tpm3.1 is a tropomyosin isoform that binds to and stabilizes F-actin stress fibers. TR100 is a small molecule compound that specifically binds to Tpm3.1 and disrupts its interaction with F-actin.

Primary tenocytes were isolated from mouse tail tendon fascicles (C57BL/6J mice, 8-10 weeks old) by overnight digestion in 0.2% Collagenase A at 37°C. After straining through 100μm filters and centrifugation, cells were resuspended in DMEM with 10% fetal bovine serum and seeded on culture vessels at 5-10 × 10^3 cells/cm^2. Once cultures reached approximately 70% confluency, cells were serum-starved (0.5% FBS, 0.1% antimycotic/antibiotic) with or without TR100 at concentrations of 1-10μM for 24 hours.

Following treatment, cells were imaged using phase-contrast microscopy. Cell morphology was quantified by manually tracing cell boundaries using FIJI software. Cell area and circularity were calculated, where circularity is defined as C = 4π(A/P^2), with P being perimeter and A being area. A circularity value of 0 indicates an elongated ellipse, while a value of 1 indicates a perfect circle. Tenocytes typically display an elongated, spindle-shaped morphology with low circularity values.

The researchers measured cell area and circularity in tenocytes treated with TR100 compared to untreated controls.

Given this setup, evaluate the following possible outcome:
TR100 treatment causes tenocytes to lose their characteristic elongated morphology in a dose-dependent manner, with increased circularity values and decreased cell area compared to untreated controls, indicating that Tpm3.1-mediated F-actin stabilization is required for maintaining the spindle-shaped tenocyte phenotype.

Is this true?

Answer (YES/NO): NO